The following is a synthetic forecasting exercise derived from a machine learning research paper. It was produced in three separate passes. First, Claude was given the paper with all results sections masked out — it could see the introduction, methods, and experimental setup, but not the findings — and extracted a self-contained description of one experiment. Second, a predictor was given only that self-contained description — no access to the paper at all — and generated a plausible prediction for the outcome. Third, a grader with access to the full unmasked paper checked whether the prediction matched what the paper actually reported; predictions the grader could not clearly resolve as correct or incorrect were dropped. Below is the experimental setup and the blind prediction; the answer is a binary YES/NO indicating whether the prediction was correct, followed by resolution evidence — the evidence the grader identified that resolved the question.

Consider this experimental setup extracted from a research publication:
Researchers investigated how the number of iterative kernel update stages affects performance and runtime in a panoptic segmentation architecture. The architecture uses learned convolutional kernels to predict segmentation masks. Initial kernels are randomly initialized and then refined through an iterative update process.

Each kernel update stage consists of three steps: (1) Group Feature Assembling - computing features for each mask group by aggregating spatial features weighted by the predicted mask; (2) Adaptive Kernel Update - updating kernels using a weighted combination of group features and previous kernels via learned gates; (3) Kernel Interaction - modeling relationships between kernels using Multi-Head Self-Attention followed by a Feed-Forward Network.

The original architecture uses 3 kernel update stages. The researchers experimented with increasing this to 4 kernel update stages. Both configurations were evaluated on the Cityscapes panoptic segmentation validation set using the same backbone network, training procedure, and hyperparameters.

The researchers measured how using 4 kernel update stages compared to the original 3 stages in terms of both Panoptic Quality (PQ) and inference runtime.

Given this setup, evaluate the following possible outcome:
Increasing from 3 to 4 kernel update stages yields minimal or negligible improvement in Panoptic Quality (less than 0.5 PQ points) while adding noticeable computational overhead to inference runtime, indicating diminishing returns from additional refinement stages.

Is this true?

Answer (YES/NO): NO